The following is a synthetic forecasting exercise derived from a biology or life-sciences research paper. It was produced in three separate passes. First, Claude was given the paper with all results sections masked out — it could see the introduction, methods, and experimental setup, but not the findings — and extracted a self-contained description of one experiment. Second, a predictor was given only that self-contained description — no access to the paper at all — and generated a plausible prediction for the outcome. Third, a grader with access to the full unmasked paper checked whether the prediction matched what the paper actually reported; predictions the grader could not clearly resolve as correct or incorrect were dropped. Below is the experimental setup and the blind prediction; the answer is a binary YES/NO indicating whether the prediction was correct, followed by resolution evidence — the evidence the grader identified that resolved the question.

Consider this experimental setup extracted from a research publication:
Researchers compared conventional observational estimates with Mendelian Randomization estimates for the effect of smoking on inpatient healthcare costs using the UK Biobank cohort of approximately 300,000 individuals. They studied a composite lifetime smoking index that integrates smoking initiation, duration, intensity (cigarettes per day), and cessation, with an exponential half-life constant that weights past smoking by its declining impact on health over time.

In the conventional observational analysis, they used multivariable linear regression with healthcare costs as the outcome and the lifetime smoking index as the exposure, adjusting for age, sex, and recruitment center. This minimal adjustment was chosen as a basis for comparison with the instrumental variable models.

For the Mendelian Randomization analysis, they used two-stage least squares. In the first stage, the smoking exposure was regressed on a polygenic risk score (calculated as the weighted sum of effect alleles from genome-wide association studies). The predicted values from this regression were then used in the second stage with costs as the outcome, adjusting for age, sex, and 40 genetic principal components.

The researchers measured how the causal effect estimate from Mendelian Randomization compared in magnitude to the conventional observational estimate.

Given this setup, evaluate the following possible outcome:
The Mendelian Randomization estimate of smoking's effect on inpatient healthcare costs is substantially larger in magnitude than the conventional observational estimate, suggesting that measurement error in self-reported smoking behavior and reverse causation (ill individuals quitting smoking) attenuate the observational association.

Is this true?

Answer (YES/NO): YES